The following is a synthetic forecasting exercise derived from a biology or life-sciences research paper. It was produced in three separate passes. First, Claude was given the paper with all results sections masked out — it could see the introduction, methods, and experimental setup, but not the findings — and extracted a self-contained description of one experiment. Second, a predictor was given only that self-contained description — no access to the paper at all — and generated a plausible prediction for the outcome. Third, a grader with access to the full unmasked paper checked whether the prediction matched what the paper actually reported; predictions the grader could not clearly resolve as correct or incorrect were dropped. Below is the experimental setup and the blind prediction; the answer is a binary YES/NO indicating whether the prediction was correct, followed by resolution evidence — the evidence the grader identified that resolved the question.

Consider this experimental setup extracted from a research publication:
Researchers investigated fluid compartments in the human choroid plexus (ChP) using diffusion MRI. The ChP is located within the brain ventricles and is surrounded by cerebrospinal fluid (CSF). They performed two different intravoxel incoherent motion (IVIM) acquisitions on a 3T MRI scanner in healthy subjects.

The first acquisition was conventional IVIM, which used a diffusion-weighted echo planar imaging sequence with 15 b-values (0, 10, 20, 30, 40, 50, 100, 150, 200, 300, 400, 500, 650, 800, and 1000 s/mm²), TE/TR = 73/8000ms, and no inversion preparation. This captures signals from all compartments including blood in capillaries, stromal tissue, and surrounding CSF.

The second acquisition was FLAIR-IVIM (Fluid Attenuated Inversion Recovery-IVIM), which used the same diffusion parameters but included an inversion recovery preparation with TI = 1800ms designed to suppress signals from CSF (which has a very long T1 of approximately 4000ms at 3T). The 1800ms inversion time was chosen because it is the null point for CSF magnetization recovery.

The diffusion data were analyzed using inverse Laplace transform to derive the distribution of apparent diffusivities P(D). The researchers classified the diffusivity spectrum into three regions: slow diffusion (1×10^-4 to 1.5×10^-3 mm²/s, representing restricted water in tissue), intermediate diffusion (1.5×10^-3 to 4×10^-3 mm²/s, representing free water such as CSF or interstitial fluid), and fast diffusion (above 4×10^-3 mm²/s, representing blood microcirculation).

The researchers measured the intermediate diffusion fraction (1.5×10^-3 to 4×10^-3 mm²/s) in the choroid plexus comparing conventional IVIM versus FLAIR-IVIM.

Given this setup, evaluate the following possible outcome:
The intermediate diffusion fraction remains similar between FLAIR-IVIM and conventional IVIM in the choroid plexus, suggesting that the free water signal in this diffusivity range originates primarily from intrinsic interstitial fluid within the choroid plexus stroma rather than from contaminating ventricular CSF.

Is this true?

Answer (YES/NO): NO